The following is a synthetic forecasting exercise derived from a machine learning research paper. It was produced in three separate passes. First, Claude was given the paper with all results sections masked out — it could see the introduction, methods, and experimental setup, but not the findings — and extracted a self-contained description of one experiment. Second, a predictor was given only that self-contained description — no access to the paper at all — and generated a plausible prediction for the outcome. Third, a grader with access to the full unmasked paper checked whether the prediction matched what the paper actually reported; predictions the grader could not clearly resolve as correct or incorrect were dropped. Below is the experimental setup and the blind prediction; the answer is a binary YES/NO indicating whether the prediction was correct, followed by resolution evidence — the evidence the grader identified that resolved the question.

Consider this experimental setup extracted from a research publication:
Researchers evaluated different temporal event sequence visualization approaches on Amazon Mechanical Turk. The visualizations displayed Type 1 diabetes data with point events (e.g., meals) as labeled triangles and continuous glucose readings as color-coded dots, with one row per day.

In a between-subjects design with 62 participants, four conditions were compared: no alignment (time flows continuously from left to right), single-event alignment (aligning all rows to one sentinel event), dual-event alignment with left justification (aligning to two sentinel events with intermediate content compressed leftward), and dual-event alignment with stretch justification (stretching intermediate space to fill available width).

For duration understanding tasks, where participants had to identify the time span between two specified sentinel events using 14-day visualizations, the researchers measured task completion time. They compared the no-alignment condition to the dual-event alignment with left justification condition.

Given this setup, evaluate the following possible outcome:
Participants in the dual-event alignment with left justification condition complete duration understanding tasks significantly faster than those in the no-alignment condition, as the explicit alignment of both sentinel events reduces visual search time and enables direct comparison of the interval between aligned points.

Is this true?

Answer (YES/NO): NO